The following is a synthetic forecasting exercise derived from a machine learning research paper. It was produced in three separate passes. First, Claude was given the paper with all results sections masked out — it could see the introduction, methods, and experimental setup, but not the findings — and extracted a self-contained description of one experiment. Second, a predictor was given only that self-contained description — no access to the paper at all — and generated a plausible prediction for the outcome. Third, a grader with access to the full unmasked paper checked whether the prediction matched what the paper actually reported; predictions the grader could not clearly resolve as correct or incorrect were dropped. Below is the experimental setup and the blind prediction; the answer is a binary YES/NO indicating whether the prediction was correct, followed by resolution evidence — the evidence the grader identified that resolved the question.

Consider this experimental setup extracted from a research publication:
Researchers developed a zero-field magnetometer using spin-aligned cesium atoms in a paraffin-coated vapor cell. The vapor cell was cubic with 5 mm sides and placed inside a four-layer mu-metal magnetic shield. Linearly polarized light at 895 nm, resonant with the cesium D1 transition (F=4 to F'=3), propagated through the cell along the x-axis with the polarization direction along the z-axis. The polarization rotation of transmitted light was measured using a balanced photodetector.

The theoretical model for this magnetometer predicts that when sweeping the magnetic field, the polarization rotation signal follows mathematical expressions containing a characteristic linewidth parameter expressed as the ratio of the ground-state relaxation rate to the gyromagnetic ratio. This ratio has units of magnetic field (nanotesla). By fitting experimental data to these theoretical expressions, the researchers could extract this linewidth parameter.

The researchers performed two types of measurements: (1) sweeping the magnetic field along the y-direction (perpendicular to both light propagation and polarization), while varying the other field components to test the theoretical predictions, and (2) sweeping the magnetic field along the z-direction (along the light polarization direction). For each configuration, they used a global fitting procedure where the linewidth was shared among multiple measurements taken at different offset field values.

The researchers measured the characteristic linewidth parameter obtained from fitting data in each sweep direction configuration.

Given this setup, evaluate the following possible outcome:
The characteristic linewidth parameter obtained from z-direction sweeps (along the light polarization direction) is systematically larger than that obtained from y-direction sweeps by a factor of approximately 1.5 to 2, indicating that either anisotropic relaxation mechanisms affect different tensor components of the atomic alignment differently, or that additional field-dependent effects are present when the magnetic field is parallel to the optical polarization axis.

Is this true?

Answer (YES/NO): NO